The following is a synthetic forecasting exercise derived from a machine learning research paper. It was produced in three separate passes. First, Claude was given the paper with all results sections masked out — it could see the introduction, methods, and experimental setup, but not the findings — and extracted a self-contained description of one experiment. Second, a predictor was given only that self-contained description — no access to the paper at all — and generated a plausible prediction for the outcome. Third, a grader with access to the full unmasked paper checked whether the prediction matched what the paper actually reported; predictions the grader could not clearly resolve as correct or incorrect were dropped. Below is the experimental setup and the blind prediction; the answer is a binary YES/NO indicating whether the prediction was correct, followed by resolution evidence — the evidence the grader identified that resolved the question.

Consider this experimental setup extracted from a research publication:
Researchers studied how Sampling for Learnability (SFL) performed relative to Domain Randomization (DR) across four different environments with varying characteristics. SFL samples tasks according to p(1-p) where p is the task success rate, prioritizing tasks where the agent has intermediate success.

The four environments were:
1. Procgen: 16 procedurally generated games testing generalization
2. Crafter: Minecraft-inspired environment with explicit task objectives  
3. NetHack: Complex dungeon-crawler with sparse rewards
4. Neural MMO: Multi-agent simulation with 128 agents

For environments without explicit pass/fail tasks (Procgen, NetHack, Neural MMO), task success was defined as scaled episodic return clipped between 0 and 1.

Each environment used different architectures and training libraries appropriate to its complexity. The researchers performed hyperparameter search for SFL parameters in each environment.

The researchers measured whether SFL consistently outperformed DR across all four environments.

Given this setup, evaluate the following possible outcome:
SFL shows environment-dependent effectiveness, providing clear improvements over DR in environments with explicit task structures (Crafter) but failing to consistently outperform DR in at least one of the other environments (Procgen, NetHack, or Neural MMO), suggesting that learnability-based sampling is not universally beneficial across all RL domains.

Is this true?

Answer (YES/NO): YES